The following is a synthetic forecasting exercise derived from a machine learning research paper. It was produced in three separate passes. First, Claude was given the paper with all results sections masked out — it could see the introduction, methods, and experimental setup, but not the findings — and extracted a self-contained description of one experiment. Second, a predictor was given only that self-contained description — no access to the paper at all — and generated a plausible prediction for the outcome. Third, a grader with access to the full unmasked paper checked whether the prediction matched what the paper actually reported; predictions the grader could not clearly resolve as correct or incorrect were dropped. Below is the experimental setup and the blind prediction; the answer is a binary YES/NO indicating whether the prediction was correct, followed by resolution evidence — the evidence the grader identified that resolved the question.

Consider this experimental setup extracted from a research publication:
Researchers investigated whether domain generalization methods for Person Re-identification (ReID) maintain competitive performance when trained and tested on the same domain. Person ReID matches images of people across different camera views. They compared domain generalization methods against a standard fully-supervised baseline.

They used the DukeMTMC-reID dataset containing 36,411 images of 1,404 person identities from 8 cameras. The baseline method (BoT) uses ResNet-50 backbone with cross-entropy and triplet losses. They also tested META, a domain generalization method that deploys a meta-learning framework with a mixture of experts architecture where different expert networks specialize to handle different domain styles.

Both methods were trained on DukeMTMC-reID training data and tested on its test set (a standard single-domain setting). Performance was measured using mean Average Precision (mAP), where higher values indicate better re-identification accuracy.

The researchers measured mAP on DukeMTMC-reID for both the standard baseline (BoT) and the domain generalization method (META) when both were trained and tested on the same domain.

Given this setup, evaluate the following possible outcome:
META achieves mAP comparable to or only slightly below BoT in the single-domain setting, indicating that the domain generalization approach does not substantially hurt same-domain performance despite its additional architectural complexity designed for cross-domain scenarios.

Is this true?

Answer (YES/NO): NO